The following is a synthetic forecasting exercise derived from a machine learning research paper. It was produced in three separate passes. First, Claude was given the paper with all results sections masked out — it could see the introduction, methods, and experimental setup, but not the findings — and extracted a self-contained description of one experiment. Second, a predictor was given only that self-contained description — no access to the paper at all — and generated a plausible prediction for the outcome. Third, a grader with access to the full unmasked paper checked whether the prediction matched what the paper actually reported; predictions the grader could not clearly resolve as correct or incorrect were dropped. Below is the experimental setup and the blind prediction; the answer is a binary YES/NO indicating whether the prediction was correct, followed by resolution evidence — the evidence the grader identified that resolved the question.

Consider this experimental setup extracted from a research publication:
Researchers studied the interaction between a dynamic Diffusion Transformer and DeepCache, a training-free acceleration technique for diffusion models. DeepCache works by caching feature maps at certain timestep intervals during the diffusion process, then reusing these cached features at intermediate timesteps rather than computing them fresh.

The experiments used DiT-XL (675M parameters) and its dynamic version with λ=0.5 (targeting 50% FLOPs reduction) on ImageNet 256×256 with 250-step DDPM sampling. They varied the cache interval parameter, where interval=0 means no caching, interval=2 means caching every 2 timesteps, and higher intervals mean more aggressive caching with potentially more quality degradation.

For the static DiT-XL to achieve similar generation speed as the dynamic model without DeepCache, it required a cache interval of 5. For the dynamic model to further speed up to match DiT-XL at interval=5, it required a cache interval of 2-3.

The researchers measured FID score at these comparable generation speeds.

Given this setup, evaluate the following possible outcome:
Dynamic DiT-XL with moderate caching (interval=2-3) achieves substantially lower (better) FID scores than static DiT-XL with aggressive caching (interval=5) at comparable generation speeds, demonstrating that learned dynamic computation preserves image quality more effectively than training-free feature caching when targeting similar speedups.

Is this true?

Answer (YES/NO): YES